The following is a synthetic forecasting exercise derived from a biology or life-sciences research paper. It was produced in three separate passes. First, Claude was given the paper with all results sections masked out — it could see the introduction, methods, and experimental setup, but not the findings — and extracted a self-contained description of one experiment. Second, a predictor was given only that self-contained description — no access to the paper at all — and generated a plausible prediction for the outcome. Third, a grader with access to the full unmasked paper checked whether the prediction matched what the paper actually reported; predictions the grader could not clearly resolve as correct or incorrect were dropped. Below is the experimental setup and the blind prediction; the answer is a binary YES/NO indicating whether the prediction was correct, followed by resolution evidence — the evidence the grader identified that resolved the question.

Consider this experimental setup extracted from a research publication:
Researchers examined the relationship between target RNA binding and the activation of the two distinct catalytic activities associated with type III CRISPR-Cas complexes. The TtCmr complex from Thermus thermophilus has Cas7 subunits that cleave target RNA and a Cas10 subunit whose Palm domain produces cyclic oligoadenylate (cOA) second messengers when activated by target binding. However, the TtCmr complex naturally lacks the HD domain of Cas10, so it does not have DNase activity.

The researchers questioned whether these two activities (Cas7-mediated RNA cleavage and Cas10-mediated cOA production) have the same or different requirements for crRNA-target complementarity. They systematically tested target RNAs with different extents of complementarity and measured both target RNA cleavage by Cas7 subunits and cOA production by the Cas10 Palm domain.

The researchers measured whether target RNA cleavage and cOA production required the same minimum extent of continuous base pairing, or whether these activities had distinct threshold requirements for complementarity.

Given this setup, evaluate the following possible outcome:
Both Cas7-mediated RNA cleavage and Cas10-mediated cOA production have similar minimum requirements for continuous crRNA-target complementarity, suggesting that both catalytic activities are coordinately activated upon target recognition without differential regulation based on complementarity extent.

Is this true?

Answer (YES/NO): NO